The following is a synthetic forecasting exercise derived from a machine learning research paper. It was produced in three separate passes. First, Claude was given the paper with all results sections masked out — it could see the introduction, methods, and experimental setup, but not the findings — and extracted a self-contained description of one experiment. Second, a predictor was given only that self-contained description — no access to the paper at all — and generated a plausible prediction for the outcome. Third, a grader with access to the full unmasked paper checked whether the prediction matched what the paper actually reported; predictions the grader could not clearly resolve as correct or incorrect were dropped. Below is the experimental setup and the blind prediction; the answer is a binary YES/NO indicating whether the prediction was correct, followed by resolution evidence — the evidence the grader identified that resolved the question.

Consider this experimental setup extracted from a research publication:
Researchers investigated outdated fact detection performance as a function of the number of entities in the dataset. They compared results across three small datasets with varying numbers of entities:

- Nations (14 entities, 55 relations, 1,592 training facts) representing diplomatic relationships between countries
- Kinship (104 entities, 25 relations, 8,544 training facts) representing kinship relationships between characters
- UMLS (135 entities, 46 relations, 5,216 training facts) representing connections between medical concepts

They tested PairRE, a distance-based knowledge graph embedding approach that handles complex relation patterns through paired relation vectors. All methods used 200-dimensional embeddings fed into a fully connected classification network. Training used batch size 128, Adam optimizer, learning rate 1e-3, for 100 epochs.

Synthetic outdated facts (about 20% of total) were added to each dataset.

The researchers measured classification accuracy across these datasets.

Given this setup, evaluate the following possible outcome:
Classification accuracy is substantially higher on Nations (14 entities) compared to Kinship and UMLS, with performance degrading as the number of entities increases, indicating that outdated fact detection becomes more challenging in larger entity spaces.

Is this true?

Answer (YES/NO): NO